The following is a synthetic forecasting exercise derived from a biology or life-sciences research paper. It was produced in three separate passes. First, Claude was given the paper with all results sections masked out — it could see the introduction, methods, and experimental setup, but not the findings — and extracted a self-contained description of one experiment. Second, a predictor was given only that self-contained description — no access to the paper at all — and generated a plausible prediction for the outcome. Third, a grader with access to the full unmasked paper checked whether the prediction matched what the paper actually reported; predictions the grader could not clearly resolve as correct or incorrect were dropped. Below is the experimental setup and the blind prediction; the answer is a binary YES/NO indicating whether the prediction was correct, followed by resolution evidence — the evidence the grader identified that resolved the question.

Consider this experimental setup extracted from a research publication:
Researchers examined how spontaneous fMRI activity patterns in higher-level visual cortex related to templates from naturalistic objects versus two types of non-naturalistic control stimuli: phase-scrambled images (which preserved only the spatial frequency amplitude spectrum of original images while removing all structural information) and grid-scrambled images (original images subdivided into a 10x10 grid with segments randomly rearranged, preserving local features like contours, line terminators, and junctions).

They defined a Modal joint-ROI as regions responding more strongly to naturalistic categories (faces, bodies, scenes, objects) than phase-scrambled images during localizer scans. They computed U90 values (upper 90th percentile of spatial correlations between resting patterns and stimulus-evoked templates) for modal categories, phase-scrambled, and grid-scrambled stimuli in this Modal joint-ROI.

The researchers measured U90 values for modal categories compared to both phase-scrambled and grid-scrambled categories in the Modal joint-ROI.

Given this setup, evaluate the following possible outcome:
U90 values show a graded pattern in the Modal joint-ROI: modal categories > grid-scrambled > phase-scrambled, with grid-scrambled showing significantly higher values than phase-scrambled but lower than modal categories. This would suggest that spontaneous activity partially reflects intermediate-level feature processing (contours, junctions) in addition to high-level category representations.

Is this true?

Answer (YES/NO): NO